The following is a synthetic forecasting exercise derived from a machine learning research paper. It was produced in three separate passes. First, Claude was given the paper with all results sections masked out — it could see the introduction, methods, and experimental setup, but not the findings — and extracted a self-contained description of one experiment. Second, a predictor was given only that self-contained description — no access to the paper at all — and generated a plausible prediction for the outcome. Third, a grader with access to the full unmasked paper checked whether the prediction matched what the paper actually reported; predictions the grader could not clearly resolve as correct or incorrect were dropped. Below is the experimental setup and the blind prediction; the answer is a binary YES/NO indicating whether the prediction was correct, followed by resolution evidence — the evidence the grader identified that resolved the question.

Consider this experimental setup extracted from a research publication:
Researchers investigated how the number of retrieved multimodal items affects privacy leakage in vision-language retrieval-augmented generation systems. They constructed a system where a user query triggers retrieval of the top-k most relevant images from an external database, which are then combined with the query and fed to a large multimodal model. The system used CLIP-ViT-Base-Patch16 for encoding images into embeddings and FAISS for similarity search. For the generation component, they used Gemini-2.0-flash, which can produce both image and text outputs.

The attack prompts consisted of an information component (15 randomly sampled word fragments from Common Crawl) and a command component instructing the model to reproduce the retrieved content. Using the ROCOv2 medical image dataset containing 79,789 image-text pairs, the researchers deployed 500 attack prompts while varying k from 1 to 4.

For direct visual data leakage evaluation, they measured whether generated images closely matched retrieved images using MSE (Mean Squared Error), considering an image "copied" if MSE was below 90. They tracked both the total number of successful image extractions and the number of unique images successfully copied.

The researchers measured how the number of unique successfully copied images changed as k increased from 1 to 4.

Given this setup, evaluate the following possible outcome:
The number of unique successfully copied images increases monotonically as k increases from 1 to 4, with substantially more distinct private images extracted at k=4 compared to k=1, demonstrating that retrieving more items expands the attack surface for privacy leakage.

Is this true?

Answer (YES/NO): NO